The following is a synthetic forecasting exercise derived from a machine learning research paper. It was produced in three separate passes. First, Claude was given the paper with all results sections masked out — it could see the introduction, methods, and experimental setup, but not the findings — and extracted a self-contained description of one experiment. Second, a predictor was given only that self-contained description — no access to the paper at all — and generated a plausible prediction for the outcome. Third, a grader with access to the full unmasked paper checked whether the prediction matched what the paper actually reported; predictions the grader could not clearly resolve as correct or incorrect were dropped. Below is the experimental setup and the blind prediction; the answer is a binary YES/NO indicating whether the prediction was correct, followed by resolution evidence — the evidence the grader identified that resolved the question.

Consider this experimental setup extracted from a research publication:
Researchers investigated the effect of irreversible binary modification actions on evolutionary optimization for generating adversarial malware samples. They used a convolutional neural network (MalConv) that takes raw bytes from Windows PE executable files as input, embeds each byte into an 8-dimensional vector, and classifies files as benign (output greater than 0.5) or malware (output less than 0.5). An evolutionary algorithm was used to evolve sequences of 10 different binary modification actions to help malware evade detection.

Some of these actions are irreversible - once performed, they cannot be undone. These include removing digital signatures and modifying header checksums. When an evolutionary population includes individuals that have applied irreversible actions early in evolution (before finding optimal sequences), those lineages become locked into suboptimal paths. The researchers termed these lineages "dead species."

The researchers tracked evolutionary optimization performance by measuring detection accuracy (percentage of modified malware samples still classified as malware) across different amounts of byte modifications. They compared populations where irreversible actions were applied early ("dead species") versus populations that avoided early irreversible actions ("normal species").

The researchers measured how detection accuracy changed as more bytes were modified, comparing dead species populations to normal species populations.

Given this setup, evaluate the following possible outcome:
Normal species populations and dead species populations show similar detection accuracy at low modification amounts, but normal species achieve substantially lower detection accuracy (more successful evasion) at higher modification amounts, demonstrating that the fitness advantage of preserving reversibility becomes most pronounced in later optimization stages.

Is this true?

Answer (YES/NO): YES